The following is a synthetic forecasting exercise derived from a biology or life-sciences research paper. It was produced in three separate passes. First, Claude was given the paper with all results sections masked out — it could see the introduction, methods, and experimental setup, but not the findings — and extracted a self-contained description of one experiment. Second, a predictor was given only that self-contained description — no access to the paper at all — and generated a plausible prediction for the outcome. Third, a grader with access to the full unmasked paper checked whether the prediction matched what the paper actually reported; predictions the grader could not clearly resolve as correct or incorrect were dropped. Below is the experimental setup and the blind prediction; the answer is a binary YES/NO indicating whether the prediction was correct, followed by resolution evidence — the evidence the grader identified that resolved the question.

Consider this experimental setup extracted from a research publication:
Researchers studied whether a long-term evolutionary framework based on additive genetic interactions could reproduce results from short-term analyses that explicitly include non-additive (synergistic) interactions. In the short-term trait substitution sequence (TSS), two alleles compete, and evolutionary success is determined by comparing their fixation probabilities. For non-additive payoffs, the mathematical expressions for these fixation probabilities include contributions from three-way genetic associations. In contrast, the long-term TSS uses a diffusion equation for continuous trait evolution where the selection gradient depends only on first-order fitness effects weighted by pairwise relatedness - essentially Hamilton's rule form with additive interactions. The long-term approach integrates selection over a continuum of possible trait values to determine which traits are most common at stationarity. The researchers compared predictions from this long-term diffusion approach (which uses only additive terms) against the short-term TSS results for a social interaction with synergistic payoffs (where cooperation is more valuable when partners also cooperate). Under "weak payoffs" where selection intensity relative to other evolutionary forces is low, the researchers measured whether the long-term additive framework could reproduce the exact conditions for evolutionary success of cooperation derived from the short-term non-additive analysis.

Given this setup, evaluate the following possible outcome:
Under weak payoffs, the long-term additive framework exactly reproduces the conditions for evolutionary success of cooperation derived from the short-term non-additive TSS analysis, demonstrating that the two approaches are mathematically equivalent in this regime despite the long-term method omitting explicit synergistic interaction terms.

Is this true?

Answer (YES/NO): YES